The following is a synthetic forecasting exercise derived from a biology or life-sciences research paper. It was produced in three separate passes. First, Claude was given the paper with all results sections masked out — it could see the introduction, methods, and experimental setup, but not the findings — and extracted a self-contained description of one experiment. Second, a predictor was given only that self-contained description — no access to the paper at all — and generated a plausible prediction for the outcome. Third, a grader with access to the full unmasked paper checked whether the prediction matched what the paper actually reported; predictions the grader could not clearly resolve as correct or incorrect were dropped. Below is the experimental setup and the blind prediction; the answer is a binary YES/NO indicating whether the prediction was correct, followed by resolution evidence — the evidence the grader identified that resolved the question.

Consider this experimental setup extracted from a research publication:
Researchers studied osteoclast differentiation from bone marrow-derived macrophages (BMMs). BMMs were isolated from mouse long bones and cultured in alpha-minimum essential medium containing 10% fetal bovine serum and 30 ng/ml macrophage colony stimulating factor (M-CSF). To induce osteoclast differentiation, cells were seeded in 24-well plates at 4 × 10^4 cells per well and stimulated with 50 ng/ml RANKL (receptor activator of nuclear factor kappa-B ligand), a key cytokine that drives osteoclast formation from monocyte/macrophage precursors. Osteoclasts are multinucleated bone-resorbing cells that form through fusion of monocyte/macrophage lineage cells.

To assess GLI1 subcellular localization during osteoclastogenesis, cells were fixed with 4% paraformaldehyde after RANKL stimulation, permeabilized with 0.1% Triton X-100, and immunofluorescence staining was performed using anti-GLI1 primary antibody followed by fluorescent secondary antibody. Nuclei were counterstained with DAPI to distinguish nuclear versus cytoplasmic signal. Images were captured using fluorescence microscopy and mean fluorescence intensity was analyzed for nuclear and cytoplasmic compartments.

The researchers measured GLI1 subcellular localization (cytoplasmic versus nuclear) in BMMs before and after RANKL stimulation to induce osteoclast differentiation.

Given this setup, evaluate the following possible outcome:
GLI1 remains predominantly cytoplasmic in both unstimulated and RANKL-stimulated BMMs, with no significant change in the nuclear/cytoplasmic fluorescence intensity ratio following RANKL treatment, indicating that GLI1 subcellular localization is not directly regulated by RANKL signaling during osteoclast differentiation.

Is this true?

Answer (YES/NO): NO